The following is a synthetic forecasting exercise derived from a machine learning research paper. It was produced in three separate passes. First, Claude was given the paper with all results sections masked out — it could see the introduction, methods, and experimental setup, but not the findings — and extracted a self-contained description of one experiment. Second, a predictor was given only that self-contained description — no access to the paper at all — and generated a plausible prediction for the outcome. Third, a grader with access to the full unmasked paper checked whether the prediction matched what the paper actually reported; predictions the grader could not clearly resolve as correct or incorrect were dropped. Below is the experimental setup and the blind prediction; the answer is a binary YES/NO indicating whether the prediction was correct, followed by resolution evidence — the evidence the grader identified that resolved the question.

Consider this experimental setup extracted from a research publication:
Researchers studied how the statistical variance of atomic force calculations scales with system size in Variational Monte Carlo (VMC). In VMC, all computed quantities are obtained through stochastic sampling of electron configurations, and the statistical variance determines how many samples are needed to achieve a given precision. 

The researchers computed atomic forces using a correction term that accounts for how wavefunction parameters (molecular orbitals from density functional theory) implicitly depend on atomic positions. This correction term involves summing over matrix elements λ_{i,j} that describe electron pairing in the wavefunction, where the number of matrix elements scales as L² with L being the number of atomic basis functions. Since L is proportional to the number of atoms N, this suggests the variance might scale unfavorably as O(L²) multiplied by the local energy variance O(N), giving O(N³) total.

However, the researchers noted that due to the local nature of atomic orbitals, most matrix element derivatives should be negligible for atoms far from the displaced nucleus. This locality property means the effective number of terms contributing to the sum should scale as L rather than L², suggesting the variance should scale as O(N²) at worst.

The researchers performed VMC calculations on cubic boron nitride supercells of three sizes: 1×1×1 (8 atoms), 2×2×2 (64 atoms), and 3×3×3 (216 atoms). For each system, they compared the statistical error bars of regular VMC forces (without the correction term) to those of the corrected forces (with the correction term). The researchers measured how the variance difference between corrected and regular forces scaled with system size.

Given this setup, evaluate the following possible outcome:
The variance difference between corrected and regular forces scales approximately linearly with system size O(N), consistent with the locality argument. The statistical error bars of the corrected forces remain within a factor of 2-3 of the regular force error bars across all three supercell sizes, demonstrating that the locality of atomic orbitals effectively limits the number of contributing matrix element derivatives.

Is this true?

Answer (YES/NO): NO